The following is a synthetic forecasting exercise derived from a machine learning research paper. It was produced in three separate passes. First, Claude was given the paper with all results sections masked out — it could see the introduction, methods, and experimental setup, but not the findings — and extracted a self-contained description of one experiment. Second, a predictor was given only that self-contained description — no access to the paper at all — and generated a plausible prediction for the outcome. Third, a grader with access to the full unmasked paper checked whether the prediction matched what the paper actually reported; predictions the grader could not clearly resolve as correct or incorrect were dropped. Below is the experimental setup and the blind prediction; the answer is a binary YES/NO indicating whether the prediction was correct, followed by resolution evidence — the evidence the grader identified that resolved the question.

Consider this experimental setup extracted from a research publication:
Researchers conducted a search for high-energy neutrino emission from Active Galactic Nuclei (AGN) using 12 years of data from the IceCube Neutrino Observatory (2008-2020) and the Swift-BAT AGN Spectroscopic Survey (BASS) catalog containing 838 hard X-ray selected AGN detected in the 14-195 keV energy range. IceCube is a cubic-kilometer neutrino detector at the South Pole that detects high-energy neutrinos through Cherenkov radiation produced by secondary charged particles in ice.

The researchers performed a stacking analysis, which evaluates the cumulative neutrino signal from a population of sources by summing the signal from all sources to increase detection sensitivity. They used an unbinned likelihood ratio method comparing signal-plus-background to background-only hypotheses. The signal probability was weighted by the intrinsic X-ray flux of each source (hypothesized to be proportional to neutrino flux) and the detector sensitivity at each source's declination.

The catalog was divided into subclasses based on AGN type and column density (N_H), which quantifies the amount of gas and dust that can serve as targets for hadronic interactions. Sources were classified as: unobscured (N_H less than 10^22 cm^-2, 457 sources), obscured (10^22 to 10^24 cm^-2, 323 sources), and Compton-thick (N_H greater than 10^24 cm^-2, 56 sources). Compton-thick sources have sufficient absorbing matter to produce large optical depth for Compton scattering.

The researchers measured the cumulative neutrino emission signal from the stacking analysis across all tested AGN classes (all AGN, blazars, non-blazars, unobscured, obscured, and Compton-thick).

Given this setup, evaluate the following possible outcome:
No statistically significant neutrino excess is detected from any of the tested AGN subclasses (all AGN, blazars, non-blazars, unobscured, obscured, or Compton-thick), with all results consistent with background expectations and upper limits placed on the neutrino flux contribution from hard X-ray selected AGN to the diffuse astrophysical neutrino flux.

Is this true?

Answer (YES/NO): YES